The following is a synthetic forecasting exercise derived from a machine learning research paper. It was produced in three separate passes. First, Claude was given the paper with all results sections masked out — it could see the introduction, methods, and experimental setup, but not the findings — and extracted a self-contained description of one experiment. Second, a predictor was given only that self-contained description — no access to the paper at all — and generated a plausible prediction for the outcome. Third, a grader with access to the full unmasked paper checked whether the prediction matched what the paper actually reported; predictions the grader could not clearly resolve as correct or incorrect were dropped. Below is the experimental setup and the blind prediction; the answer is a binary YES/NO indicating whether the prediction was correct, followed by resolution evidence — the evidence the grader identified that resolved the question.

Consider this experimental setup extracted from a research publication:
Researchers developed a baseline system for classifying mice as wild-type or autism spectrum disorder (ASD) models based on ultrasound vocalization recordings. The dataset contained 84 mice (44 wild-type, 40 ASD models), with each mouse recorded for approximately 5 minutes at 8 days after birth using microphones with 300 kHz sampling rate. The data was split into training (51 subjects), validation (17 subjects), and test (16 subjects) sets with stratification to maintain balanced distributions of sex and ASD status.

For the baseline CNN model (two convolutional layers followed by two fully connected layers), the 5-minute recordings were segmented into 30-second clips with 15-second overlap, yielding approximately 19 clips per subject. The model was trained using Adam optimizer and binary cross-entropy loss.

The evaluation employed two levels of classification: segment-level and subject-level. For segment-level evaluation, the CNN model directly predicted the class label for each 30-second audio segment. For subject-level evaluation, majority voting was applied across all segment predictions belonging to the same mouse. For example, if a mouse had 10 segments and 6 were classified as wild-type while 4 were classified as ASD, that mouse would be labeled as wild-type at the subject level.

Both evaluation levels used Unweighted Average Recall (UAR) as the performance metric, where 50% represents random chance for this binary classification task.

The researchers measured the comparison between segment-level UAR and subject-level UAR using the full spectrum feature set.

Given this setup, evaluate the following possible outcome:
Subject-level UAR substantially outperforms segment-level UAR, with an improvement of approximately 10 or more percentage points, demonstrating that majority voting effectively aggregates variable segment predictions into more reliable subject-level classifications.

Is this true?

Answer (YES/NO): NO